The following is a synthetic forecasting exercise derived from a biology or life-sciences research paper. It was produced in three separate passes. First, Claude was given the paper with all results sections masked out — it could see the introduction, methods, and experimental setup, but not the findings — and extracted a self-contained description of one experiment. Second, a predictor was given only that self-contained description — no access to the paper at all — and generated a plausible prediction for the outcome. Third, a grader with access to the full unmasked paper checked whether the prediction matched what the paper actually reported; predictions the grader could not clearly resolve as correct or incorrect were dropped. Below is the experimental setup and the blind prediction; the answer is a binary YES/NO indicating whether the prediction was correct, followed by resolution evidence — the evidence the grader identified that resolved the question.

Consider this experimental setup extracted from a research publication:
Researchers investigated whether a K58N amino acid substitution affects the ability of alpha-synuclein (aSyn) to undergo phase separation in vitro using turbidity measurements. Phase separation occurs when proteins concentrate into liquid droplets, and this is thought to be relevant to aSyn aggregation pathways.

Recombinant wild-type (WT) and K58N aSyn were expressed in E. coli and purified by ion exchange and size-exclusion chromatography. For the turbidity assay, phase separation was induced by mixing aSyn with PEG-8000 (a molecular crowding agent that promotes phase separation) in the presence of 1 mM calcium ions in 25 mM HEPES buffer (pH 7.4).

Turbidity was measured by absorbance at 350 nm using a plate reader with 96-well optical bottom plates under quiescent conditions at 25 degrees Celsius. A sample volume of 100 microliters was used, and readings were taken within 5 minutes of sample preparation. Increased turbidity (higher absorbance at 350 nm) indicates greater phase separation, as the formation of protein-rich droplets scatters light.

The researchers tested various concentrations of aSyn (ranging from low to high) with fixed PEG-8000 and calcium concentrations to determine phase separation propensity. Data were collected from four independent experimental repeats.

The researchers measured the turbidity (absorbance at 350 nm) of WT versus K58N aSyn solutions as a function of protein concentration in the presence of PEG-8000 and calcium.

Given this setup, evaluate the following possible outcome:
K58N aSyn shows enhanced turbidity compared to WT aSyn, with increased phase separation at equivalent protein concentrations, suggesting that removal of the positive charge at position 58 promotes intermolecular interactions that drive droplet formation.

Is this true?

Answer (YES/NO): NO